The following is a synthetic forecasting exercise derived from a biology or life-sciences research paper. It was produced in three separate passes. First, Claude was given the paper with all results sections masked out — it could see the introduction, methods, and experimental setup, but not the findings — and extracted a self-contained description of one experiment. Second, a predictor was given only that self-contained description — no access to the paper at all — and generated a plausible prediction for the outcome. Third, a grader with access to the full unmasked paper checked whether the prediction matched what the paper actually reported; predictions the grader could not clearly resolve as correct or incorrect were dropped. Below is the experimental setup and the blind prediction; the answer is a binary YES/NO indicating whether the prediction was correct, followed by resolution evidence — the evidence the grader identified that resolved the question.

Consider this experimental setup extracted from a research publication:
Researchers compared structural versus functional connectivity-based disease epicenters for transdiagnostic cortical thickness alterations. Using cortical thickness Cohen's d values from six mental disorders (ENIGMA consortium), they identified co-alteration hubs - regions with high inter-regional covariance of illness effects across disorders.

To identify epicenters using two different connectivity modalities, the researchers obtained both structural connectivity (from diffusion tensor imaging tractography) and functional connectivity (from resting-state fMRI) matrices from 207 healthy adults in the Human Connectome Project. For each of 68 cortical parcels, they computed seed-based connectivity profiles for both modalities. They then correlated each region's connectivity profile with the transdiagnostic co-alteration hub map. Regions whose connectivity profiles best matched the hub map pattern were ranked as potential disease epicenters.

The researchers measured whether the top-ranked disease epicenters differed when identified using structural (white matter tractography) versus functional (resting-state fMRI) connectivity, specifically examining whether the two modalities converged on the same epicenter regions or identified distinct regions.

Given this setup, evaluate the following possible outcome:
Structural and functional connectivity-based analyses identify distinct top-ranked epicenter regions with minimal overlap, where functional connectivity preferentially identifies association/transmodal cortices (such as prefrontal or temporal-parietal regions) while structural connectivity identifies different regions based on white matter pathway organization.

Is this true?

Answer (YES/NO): NO